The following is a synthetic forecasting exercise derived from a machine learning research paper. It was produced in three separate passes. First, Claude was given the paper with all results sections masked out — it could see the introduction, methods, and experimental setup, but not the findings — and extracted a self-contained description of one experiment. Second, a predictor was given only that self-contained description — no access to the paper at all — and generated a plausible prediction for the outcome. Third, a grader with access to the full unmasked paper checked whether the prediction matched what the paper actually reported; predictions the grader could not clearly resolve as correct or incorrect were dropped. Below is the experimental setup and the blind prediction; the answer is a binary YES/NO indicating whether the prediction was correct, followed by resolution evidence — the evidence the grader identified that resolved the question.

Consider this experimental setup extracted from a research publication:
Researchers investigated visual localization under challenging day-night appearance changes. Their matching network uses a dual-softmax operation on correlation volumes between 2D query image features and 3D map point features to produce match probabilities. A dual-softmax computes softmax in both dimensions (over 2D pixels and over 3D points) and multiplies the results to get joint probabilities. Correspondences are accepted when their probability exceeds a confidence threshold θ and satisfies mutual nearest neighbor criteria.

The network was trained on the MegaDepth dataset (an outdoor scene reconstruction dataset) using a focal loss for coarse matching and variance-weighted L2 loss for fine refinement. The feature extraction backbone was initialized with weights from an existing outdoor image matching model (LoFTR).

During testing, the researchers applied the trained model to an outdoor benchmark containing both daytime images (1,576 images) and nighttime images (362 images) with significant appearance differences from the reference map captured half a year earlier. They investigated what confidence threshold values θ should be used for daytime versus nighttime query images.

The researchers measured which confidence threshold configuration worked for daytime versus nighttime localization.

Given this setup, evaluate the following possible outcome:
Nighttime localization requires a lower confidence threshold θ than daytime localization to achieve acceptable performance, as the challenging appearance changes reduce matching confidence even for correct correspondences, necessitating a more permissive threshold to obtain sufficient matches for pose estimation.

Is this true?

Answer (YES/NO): YES